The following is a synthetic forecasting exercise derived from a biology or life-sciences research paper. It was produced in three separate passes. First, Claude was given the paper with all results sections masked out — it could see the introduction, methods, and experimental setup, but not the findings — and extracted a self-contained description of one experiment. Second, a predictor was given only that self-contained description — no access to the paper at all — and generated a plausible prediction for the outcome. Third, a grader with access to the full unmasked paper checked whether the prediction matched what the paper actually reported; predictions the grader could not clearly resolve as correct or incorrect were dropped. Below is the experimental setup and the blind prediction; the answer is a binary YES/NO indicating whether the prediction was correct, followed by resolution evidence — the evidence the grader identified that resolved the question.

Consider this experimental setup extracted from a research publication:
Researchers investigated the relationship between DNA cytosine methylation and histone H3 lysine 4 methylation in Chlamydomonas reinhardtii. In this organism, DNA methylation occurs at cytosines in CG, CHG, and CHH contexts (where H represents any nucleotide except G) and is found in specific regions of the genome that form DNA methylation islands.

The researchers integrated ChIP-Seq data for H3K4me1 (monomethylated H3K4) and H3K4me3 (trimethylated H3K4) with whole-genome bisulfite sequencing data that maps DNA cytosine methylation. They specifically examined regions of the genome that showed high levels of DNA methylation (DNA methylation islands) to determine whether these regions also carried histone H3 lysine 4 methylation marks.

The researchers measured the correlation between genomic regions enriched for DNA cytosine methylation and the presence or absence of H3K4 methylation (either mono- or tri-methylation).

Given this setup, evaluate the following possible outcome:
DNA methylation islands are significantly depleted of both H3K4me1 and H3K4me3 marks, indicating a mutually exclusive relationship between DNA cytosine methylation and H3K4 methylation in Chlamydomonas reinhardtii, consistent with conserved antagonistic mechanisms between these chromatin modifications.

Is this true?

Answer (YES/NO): YES